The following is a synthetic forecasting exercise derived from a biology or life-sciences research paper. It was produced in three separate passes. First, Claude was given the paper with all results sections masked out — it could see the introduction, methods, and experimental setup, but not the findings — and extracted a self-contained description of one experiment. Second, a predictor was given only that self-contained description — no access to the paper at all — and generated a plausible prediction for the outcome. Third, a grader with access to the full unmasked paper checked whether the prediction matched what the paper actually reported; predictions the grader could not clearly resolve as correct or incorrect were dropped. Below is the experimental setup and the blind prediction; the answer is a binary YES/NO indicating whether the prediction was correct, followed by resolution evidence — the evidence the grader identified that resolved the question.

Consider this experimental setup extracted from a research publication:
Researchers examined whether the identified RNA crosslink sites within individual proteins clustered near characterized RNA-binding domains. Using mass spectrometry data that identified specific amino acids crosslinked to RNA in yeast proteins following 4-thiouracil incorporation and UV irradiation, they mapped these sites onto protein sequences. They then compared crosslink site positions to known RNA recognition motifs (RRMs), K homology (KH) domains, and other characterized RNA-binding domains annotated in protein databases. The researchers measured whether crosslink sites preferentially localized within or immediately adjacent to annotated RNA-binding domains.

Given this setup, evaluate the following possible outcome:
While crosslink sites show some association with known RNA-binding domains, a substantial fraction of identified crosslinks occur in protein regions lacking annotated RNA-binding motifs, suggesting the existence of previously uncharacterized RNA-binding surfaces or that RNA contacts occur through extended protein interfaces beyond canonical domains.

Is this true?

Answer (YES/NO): YES